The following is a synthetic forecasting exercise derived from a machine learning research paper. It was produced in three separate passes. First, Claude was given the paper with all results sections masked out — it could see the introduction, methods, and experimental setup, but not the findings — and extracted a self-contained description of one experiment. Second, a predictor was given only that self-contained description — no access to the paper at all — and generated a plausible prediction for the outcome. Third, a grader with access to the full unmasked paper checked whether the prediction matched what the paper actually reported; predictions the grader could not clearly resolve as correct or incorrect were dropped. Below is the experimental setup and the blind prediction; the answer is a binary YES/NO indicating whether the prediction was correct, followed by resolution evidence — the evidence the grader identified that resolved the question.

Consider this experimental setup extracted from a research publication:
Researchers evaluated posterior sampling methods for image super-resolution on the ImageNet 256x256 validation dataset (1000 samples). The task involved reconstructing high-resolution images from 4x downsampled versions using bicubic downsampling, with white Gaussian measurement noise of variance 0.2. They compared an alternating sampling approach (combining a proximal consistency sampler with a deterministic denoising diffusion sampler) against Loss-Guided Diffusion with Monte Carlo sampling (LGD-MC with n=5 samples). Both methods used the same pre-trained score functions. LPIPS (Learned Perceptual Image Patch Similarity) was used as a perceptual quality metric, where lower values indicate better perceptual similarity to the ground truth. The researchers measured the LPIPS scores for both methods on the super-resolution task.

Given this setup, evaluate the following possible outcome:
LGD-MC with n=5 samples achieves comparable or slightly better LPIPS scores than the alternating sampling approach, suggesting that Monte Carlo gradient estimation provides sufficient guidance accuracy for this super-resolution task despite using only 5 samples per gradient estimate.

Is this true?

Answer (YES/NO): YES